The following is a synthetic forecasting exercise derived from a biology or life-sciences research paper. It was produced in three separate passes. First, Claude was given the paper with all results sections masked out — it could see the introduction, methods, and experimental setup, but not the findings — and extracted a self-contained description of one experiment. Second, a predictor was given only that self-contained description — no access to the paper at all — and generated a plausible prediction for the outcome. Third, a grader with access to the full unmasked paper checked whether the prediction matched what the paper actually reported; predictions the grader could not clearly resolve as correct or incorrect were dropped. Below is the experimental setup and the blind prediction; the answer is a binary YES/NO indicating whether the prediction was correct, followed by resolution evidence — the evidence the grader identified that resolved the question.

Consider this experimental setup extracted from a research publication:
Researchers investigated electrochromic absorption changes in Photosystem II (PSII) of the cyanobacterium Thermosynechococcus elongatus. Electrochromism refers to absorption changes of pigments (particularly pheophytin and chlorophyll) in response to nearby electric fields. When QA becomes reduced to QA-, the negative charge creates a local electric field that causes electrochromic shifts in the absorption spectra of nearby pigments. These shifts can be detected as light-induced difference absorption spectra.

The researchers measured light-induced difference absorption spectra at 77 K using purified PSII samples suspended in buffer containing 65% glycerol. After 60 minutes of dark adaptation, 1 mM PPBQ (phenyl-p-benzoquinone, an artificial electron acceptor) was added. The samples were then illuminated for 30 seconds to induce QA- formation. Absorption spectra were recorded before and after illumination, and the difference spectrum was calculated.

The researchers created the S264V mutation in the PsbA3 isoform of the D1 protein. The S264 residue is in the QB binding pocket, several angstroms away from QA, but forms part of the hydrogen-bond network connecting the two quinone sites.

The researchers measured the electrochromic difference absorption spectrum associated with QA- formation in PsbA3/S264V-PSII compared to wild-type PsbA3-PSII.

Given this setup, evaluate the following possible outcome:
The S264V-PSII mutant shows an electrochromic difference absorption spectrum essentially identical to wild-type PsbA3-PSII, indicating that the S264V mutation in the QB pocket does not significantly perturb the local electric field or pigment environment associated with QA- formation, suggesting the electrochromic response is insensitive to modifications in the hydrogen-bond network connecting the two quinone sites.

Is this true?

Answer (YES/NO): NO